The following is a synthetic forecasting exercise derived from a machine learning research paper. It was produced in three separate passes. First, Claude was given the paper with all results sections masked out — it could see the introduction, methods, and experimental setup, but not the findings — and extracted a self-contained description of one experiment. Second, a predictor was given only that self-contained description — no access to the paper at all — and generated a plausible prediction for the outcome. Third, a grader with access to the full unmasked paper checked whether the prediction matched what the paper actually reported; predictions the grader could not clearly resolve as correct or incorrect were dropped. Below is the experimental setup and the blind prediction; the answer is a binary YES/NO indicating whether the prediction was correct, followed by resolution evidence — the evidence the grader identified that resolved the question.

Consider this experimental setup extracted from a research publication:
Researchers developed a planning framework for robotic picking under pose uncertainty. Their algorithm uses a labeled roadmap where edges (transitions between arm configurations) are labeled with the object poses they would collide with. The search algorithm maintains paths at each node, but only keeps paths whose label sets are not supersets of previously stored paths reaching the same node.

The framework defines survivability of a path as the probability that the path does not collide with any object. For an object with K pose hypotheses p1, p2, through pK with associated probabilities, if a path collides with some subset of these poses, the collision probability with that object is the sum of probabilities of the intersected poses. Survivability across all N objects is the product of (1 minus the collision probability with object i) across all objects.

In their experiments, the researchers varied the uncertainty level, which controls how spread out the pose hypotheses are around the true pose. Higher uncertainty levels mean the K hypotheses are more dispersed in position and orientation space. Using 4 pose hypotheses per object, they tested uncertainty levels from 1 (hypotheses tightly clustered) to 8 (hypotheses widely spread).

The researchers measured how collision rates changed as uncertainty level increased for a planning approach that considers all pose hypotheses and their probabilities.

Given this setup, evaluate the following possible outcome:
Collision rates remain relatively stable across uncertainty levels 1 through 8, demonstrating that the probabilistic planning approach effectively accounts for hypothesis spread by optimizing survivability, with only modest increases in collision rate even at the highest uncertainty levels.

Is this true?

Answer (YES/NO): YES